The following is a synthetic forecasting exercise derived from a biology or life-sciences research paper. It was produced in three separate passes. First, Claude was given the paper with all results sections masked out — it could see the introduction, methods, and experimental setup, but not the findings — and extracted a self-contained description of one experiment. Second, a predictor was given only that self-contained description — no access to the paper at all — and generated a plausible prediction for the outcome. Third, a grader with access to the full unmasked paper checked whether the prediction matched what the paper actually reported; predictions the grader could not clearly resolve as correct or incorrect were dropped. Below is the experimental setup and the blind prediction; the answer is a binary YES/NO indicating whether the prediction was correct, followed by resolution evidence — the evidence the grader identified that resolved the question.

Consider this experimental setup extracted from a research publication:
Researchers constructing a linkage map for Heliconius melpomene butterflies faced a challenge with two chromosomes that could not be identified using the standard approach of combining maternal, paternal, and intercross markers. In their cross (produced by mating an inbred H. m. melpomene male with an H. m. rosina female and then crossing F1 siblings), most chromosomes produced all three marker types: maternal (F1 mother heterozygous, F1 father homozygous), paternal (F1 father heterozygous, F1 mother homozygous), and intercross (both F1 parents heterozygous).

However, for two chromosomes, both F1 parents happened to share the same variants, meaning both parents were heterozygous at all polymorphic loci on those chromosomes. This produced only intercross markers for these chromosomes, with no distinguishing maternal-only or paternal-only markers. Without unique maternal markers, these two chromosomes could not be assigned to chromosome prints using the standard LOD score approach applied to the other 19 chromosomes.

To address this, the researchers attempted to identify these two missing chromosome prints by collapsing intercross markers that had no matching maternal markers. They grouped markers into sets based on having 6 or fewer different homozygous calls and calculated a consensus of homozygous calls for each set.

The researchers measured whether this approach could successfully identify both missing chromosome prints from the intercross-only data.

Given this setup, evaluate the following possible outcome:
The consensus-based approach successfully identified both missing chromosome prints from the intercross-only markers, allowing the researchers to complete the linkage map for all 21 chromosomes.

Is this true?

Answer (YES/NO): YES